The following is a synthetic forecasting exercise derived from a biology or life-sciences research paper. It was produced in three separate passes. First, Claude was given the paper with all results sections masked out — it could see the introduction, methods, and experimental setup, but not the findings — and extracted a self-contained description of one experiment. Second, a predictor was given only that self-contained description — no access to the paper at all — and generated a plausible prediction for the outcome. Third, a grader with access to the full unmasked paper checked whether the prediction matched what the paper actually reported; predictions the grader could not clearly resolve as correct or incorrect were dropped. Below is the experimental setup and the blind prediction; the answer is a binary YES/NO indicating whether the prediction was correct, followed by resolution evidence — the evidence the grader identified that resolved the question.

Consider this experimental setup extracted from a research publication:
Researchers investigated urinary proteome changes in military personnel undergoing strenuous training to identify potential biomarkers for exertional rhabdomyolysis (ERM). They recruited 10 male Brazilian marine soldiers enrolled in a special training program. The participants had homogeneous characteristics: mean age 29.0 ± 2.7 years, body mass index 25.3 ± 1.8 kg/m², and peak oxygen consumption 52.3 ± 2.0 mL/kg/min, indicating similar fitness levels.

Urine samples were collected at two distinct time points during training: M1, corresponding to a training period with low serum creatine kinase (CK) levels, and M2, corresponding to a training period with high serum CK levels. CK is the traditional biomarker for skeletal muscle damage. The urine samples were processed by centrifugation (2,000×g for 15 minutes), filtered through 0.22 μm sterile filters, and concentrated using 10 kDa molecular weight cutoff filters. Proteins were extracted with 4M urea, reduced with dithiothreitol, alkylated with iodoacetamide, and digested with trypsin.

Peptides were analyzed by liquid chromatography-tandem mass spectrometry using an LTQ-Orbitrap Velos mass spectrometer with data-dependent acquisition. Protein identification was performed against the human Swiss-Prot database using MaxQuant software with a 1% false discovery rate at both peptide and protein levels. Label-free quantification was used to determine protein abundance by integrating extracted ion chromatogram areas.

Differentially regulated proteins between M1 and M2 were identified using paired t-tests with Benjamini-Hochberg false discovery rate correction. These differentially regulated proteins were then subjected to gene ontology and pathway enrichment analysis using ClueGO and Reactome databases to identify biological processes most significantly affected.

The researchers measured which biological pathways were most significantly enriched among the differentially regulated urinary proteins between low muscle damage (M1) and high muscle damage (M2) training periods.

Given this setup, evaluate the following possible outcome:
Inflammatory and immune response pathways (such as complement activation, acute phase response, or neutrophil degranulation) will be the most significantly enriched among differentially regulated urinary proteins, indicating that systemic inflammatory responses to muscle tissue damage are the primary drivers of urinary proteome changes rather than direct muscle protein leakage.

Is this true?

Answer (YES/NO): YES